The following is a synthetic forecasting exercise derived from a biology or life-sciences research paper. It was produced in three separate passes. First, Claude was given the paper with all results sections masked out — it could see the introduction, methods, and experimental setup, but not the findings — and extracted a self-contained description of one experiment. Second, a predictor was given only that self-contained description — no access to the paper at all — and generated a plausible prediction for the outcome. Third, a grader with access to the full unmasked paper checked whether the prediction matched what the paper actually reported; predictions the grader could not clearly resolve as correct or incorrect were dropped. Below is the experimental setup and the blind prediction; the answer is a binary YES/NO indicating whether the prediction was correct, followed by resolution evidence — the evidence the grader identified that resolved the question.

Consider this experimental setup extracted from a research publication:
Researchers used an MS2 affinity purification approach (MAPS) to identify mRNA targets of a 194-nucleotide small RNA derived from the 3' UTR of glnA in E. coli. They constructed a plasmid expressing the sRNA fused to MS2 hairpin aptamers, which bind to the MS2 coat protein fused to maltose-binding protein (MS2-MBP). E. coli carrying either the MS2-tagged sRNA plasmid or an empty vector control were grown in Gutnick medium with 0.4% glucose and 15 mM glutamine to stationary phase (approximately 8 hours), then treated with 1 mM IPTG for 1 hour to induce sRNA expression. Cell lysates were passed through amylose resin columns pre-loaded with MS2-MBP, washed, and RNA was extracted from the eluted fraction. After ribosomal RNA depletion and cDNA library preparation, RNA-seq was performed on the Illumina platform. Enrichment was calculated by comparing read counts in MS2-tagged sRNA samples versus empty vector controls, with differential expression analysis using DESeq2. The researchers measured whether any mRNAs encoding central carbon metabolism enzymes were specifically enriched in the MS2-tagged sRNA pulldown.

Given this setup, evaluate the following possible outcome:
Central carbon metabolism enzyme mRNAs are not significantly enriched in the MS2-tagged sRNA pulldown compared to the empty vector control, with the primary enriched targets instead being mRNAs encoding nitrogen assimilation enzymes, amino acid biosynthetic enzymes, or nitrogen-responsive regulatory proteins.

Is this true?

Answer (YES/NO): NO